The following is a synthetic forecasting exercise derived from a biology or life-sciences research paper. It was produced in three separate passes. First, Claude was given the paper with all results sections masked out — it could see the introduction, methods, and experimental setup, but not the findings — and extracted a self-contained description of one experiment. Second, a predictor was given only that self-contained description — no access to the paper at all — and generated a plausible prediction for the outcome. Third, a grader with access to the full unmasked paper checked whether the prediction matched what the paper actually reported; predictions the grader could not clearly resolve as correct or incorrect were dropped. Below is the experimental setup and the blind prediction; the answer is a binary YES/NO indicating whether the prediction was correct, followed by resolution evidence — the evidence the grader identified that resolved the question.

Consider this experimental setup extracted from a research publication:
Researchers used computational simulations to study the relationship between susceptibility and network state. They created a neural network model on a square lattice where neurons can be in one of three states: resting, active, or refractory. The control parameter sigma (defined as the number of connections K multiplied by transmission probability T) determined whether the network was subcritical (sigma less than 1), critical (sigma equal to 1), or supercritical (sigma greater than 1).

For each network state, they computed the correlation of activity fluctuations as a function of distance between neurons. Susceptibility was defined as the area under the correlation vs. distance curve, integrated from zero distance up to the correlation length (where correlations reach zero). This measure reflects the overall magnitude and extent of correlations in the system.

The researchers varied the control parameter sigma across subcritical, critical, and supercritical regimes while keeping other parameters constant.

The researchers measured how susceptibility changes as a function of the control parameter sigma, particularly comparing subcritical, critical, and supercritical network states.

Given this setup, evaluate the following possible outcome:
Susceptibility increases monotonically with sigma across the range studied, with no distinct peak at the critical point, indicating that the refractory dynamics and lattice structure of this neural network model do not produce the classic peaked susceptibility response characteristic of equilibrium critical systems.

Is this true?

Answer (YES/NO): NO